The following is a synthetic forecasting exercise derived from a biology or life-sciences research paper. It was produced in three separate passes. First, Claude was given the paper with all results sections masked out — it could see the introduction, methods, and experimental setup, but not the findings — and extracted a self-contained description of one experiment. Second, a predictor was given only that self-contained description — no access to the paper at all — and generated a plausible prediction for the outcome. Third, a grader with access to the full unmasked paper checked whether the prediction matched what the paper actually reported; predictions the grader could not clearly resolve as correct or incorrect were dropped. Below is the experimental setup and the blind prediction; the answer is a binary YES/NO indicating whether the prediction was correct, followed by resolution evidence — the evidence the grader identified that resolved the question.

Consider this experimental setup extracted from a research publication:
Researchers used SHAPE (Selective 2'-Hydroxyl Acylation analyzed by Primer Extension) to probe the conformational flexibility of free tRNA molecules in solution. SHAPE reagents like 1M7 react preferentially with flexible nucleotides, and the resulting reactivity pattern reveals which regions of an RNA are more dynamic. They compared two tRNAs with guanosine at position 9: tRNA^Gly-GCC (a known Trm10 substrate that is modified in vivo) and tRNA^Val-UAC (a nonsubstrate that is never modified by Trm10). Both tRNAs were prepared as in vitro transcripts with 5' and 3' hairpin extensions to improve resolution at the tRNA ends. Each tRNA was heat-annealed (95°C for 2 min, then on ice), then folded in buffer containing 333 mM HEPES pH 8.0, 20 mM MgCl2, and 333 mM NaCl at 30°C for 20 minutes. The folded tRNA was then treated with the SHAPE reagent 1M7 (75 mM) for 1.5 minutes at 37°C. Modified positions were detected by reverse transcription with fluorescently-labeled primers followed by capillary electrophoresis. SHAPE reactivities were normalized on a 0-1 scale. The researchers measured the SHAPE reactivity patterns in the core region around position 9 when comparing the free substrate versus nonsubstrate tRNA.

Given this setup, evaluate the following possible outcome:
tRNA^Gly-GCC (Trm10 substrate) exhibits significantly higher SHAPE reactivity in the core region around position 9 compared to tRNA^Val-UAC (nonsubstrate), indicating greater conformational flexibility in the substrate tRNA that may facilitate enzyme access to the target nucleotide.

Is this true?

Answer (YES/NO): NO